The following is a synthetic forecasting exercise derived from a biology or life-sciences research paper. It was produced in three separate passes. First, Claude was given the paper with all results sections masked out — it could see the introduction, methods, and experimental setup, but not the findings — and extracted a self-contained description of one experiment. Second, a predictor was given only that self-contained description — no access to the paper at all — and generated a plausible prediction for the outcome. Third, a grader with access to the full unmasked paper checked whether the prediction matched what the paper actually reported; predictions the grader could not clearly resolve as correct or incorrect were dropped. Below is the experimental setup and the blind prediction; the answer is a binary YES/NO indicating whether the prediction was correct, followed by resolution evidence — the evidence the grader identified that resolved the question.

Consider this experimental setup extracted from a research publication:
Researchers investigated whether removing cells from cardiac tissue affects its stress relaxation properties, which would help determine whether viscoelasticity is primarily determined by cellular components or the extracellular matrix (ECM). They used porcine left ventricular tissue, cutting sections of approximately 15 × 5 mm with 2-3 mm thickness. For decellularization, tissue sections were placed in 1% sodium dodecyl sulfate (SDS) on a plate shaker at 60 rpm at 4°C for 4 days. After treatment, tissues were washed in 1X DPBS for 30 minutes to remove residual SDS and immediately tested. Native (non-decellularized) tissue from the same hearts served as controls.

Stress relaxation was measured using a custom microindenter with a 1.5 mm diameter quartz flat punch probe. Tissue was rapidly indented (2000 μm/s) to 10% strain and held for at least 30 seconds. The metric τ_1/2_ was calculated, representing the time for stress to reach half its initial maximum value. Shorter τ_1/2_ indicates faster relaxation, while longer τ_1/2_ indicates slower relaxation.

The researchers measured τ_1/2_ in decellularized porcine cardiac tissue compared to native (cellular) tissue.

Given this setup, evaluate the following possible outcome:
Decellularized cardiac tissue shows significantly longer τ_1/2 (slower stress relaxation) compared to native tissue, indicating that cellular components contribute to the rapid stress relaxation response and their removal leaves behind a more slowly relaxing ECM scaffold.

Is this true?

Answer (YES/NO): YES